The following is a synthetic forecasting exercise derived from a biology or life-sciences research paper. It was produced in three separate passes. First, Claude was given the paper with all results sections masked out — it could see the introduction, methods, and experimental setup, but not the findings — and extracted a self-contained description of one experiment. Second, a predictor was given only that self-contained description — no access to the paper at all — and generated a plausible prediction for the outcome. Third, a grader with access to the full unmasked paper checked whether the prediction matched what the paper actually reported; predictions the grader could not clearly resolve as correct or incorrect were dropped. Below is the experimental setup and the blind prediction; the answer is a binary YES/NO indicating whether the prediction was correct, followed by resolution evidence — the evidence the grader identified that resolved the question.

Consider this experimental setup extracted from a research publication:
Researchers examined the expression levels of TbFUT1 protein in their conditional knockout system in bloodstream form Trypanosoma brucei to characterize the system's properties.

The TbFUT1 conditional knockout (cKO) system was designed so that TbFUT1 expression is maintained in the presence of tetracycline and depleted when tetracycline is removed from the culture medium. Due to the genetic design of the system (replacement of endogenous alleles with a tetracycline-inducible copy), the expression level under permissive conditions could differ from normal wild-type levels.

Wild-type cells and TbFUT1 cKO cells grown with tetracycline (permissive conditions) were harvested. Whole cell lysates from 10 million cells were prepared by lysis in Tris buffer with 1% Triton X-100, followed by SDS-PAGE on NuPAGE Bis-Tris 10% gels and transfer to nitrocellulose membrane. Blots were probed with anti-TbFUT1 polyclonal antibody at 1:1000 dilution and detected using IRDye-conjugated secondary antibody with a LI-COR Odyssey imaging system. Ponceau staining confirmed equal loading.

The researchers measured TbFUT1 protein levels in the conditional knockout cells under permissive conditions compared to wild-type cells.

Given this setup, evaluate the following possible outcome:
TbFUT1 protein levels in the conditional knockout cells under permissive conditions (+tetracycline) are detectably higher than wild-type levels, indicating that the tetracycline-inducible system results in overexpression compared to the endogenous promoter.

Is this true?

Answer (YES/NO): YES